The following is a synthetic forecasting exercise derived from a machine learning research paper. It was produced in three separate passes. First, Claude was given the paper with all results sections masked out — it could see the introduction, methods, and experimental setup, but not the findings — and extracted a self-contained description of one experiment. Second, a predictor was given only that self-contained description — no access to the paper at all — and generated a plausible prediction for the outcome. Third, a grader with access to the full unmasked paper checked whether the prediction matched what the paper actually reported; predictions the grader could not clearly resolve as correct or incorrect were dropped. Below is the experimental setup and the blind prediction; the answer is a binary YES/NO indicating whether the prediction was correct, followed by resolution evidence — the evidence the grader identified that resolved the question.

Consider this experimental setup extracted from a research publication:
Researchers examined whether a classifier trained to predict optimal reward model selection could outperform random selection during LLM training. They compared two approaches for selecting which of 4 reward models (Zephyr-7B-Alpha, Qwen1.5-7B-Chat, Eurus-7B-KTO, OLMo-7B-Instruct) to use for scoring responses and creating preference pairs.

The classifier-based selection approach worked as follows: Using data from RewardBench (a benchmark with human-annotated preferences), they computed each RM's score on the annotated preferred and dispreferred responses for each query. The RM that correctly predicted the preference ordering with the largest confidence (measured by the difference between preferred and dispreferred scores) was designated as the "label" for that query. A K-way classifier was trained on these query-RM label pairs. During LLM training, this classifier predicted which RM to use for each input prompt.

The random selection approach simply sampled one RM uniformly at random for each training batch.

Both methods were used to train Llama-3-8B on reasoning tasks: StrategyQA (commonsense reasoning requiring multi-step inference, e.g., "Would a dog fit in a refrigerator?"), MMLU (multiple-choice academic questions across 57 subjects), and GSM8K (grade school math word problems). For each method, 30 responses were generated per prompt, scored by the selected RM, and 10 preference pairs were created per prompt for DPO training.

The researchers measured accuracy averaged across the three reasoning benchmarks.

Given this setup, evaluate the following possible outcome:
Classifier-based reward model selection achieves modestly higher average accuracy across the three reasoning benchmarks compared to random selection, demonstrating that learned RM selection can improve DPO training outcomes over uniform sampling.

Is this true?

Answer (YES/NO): NO